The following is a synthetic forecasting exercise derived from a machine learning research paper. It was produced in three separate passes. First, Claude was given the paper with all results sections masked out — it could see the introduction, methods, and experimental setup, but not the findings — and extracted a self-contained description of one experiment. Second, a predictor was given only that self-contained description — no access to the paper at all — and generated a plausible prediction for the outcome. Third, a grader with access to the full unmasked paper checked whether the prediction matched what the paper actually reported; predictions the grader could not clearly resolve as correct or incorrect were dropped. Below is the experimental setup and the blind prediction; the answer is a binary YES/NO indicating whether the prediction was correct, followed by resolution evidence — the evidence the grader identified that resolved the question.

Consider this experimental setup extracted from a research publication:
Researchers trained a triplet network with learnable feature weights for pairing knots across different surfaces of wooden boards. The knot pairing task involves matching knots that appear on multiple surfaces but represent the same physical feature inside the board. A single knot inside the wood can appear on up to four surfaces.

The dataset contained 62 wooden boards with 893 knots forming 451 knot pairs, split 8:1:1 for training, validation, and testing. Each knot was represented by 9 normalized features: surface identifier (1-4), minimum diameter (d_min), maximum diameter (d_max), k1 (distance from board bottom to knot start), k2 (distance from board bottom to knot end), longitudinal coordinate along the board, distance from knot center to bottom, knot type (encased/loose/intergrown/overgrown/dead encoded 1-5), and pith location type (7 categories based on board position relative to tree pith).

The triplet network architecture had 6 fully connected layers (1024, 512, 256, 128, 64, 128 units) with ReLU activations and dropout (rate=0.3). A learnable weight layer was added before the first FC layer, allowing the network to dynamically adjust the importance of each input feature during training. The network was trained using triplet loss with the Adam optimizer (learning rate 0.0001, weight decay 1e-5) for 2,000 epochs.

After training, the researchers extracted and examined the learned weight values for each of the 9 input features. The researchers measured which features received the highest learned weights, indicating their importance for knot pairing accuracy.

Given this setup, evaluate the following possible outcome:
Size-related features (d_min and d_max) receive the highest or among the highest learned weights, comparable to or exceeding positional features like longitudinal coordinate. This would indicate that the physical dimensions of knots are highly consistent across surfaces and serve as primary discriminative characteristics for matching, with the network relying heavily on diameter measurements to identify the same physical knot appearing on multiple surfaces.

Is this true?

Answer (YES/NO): NO